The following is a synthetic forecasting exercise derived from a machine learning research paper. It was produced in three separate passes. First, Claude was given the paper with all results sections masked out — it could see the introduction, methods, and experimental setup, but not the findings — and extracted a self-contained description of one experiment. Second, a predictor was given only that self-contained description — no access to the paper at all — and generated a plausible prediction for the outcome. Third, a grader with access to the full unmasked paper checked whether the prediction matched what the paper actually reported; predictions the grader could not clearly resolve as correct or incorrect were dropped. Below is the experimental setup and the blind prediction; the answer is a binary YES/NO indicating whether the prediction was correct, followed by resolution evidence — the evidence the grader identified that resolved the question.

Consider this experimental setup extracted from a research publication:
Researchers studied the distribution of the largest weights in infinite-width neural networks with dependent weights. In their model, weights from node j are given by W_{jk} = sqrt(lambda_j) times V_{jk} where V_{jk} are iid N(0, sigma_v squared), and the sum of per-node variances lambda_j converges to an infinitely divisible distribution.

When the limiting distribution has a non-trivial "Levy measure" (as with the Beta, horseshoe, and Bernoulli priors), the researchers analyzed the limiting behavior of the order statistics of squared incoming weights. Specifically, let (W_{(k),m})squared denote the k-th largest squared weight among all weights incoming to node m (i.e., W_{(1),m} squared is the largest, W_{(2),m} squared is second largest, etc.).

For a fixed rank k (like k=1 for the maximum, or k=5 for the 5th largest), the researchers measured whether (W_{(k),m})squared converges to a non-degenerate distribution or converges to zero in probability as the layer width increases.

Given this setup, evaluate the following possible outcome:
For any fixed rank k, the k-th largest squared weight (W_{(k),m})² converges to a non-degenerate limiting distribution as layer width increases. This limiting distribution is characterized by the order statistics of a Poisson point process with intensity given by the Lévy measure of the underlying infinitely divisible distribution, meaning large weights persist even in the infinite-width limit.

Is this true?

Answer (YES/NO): YES